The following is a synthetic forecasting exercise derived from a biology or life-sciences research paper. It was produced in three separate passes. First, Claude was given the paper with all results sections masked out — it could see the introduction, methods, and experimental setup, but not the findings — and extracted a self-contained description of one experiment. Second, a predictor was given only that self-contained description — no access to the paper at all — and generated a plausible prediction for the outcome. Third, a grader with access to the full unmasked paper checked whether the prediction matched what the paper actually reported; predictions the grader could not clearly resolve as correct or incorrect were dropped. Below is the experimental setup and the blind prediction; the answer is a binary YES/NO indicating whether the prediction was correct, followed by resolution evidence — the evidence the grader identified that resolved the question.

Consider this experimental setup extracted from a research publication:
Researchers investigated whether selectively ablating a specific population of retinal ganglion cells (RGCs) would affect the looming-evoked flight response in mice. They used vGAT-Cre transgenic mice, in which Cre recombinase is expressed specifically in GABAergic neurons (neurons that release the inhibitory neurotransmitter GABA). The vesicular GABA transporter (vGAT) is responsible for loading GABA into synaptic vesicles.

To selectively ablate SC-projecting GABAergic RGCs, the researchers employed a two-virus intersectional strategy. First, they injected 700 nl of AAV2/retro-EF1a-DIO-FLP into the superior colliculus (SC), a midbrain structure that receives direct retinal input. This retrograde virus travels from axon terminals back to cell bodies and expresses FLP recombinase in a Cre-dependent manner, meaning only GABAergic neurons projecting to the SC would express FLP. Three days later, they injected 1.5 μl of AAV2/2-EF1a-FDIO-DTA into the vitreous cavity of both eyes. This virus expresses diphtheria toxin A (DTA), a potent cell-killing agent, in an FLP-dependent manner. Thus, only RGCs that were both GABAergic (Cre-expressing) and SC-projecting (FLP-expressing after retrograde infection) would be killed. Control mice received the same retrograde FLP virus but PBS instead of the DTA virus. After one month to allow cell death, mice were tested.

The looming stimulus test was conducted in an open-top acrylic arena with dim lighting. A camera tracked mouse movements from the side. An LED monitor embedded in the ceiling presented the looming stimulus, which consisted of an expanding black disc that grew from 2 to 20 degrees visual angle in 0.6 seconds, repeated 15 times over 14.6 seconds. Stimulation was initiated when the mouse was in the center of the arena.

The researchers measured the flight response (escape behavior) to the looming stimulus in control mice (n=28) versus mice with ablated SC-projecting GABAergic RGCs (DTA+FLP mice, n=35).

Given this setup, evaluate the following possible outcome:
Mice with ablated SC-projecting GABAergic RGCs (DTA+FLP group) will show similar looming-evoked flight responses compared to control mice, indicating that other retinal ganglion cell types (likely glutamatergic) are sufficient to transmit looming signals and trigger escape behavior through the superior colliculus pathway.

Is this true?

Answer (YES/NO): NO